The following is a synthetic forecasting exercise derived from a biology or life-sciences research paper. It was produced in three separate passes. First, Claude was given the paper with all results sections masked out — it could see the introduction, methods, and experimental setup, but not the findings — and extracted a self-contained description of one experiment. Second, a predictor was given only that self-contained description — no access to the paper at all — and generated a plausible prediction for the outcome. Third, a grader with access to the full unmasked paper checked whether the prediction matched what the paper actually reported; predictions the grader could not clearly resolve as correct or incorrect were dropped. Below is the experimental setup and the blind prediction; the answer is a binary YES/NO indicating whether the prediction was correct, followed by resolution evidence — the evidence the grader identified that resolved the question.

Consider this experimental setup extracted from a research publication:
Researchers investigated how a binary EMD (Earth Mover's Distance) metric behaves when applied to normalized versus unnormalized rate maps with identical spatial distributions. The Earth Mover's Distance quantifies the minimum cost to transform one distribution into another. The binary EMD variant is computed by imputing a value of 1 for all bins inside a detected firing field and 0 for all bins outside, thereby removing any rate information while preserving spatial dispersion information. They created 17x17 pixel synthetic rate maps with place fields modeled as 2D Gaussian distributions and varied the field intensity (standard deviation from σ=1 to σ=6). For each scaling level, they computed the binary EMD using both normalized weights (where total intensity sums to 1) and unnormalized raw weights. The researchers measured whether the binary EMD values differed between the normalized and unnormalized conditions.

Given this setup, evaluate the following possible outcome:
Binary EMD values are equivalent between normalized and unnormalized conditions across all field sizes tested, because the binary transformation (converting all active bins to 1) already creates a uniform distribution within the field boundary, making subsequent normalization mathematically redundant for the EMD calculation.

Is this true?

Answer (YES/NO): YES